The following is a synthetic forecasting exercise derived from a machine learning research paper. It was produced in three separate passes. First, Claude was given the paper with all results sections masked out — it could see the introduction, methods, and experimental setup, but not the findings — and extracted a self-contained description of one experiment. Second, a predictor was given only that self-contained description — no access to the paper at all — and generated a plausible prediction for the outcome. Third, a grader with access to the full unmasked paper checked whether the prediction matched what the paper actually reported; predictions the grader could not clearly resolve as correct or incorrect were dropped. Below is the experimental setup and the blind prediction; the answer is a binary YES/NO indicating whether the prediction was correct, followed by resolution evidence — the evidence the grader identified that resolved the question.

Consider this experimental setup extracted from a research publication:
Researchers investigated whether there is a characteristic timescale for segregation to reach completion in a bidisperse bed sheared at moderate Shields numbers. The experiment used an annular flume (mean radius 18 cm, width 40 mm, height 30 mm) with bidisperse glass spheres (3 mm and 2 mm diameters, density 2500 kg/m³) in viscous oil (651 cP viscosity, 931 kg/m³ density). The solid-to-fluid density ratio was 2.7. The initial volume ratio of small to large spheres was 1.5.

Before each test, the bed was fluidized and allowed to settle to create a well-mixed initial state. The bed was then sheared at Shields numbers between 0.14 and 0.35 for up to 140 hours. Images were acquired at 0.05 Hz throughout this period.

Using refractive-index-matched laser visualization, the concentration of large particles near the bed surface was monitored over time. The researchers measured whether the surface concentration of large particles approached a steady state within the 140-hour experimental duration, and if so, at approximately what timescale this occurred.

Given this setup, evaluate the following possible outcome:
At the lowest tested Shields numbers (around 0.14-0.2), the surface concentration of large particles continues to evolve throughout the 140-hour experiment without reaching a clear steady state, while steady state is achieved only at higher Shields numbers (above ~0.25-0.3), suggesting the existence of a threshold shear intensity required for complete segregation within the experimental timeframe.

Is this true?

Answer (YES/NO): NO